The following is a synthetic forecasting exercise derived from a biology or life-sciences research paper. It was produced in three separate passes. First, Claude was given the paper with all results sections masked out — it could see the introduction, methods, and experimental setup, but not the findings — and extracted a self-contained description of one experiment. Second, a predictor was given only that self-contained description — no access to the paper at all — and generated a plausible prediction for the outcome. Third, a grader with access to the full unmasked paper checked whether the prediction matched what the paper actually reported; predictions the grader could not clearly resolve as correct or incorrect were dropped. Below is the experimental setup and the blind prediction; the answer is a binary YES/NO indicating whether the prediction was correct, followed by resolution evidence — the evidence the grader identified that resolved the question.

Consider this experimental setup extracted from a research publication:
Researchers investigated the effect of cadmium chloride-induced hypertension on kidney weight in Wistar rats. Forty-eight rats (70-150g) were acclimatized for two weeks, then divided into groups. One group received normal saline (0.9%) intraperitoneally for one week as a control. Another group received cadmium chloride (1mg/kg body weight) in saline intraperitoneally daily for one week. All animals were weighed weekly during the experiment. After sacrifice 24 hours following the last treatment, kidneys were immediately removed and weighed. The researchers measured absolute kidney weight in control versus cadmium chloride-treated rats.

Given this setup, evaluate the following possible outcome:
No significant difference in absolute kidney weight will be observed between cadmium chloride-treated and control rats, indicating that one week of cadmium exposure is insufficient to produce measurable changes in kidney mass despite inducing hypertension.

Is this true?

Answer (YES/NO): NO